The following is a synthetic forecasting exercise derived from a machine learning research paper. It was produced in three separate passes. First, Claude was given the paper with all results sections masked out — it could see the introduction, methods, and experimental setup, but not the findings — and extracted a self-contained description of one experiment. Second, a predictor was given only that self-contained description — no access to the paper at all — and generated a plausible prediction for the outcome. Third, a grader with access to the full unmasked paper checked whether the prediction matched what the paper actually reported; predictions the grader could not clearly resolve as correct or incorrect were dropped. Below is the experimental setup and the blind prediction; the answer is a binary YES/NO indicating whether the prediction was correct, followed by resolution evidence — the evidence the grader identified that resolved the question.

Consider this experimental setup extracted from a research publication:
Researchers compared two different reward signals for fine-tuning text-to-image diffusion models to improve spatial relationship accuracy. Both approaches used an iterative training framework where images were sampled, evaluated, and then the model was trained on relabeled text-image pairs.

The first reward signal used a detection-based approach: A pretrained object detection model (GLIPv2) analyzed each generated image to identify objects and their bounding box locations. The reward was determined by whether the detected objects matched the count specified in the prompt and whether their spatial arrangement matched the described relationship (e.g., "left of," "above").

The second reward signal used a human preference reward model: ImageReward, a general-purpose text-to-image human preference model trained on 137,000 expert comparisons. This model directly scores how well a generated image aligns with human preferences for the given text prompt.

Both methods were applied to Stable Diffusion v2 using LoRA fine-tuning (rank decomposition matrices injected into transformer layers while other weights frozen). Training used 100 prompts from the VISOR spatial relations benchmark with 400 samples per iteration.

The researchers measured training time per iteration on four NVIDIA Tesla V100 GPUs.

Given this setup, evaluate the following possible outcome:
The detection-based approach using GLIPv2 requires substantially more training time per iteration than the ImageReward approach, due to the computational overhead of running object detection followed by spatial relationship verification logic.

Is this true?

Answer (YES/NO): NO